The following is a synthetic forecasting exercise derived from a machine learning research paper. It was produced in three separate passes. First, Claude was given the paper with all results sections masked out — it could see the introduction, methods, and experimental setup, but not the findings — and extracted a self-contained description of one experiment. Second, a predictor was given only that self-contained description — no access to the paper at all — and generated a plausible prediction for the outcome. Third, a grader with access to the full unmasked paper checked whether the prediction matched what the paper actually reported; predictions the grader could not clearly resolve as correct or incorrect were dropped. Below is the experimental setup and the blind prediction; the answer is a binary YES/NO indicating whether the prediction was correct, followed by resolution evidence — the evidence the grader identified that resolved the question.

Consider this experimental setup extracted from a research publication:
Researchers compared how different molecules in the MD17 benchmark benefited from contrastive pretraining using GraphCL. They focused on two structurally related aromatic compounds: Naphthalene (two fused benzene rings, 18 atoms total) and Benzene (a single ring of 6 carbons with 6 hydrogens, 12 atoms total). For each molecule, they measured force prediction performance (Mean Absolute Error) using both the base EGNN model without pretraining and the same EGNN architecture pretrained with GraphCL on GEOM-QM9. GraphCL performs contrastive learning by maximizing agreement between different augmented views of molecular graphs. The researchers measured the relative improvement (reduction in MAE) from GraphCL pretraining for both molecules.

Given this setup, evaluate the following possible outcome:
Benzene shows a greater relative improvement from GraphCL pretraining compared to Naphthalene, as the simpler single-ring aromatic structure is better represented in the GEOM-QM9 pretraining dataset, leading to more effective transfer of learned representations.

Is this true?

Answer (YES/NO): NO